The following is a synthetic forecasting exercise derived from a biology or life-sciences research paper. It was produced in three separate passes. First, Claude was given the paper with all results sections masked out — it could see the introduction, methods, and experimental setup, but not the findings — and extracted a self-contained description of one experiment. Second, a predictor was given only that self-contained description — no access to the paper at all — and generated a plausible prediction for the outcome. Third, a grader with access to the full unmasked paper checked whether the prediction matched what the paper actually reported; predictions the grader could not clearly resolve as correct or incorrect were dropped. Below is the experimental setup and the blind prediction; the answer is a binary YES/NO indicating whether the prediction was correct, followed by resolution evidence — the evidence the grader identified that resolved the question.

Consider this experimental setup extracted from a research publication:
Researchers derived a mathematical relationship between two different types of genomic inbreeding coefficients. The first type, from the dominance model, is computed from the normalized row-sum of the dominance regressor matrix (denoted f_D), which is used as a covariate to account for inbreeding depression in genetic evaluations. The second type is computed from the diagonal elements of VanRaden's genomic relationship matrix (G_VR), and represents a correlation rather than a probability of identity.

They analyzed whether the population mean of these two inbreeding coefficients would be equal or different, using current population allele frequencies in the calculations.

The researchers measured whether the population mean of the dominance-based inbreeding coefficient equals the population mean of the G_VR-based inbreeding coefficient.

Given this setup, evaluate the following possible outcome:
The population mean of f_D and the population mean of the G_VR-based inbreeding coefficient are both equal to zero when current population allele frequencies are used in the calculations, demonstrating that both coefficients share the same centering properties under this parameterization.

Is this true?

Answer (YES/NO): NO